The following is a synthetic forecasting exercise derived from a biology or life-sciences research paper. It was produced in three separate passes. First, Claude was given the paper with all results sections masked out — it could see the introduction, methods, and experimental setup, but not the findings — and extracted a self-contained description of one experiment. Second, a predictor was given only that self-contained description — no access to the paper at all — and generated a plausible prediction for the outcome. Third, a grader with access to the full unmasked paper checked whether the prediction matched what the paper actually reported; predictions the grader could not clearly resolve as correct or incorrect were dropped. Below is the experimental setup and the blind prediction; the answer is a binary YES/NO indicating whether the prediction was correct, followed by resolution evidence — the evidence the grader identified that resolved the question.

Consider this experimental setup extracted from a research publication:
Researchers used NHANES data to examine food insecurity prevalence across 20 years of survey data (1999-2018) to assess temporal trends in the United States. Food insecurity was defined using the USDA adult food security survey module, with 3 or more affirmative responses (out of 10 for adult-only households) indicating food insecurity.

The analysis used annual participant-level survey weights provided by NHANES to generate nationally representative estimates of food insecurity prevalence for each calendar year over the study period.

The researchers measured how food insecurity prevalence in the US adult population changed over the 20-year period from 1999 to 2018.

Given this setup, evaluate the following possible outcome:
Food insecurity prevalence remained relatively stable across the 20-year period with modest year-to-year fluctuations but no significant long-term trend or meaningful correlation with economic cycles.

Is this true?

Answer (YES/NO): NO